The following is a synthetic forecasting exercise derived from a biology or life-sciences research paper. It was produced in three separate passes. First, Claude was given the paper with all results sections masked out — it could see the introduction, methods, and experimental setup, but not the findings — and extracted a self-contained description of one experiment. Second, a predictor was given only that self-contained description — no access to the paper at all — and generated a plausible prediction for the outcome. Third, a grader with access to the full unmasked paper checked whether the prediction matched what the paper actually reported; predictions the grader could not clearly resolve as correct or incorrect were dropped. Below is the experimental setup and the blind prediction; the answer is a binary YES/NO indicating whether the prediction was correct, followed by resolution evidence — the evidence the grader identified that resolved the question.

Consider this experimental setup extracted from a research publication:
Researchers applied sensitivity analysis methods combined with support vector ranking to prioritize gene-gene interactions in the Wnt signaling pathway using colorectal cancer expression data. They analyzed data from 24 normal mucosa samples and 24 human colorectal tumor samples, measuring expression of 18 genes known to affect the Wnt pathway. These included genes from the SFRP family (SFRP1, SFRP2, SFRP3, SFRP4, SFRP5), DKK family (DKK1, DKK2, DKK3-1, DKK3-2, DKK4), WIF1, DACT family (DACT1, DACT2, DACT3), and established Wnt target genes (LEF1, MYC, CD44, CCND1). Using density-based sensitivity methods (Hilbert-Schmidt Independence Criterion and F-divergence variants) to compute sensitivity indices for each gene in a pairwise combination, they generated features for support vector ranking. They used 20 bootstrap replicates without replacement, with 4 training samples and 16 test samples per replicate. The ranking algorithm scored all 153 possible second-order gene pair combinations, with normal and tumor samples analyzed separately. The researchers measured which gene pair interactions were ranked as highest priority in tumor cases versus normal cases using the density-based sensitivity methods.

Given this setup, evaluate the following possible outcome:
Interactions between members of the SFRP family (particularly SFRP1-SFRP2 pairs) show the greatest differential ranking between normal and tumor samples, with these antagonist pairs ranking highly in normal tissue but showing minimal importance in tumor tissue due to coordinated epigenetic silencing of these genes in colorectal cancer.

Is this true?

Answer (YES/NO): NO